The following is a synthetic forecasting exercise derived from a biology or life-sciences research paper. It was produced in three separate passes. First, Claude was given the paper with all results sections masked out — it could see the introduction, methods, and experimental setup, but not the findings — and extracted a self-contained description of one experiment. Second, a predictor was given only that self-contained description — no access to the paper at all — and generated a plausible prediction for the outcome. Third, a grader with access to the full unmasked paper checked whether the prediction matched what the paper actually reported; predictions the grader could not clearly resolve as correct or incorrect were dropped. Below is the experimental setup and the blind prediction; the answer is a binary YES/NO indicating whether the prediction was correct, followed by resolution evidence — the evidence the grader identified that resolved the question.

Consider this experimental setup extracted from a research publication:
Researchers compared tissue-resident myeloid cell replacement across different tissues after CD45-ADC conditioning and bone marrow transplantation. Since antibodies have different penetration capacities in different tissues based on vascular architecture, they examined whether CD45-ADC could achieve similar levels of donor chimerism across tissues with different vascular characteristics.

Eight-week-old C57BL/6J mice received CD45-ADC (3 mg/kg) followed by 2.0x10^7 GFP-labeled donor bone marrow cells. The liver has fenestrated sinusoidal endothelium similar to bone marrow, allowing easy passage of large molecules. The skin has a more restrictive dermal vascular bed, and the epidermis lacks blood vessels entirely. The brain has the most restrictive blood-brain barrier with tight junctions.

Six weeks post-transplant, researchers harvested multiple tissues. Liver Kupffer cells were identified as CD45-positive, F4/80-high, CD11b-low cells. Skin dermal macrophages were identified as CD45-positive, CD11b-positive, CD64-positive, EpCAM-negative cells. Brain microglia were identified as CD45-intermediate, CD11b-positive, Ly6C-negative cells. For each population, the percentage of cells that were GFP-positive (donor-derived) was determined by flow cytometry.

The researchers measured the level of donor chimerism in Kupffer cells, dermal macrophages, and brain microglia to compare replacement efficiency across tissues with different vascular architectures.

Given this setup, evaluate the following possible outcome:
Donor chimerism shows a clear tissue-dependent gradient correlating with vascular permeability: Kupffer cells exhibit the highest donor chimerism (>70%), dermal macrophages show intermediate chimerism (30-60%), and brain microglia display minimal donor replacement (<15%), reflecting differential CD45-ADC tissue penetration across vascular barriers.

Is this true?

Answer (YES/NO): NO